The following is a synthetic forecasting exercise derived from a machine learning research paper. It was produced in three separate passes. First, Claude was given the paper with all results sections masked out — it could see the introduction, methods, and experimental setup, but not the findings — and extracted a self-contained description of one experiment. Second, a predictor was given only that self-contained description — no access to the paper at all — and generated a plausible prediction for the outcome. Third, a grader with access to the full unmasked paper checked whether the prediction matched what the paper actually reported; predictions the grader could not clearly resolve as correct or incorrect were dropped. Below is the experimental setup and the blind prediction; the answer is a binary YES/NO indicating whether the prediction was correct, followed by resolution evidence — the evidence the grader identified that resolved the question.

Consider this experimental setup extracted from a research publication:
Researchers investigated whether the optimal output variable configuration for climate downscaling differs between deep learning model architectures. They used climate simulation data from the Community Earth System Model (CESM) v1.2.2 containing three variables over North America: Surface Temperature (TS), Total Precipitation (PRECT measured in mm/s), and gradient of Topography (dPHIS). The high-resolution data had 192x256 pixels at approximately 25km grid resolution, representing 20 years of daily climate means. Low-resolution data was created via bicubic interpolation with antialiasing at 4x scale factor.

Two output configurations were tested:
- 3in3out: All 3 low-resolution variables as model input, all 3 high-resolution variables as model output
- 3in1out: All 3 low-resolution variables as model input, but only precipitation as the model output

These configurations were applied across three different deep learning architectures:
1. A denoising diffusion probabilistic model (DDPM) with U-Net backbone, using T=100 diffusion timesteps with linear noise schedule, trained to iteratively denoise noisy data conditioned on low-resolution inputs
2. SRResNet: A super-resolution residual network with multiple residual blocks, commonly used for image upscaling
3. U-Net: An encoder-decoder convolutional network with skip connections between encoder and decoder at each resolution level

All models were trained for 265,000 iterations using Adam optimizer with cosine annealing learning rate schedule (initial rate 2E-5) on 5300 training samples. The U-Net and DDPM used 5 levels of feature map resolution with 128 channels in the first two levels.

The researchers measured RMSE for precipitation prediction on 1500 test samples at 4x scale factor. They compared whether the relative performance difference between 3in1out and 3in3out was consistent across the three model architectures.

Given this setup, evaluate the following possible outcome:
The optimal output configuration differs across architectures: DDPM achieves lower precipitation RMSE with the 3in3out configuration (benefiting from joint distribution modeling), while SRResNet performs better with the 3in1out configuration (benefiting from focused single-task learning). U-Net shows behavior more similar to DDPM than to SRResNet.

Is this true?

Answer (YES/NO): NO